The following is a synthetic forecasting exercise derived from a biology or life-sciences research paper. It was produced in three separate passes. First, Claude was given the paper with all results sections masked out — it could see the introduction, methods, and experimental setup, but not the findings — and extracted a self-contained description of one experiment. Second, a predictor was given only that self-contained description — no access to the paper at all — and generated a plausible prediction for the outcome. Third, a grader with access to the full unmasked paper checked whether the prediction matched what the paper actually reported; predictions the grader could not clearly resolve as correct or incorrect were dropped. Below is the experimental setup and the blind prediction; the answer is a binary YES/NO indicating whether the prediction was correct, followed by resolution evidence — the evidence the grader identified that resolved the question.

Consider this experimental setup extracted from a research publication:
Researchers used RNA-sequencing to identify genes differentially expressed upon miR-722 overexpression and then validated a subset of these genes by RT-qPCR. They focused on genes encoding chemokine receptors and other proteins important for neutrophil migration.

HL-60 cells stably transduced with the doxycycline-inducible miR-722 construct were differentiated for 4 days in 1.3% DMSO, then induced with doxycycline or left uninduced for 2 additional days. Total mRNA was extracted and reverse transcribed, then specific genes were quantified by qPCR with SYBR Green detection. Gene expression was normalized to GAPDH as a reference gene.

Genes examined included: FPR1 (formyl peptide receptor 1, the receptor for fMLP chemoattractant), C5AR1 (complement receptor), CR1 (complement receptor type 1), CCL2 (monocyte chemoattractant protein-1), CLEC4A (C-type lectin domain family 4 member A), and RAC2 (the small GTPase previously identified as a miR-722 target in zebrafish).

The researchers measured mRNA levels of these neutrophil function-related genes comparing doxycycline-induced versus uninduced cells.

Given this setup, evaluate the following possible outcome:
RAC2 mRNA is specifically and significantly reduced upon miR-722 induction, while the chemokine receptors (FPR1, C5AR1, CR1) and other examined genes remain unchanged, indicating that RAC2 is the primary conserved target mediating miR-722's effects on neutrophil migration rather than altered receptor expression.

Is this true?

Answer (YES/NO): NO